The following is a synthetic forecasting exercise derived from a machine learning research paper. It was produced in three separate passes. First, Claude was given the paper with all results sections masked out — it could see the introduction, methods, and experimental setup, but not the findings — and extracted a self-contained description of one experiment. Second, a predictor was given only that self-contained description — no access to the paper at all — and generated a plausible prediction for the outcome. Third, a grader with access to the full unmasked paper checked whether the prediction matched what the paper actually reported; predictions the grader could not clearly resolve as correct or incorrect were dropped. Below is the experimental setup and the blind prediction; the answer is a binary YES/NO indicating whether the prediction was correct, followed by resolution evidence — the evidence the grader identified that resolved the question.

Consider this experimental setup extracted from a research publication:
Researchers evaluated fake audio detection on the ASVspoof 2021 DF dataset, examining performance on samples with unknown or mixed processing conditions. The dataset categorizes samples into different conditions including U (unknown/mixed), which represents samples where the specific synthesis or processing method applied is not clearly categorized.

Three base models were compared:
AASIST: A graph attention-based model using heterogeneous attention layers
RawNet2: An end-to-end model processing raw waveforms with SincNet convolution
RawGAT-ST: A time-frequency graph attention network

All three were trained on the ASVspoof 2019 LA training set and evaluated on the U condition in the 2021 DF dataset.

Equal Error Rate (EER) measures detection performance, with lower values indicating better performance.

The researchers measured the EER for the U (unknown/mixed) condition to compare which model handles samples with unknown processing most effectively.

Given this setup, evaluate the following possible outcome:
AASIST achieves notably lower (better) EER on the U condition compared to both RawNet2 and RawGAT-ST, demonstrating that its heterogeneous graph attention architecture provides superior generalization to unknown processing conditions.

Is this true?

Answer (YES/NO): NO